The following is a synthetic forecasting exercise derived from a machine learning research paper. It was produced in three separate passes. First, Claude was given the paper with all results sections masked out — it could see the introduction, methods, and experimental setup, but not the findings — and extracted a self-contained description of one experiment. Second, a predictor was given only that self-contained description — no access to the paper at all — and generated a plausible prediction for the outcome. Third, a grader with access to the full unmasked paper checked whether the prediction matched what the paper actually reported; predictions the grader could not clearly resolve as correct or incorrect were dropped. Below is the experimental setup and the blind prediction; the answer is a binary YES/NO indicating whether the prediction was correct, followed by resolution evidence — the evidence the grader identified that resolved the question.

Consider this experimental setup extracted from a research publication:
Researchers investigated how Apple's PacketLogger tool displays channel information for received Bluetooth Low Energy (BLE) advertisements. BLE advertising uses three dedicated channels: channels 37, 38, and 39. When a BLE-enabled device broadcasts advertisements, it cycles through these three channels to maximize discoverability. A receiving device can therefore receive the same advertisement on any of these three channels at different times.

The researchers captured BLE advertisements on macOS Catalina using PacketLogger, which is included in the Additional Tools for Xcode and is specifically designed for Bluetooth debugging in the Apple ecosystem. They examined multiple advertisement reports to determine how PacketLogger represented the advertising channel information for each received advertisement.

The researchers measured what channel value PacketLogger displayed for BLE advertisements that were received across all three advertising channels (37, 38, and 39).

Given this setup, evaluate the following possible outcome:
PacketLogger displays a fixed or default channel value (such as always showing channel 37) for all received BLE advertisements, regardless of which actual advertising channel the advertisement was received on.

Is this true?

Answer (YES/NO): YES